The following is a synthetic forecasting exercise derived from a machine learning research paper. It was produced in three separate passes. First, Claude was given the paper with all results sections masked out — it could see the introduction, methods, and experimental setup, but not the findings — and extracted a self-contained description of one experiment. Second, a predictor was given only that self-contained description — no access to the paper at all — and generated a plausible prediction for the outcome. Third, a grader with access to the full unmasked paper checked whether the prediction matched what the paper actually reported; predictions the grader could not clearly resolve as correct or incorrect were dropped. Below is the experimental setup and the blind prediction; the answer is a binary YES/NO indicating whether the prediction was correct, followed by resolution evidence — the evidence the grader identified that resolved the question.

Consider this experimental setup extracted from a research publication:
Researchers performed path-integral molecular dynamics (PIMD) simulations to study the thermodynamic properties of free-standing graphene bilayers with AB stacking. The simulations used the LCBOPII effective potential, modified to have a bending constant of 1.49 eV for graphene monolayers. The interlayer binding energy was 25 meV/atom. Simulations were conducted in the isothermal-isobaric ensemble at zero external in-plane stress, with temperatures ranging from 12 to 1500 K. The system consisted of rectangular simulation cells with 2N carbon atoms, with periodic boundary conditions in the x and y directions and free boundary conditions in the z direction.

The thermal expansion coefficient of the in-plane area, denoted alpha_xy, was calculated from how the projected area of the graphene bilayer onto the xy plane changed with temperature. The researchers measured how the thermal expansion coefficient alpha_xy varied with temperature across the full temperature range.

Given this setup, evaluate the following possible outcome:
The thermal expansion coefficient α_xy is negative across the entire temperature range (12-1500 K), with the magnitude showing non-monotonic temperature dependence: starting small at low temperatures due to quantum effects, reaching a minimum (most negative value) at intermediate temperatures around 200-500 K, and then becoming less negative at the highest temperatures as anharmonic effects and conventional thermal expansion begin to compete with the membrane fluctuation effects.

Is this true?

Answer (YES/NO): NO